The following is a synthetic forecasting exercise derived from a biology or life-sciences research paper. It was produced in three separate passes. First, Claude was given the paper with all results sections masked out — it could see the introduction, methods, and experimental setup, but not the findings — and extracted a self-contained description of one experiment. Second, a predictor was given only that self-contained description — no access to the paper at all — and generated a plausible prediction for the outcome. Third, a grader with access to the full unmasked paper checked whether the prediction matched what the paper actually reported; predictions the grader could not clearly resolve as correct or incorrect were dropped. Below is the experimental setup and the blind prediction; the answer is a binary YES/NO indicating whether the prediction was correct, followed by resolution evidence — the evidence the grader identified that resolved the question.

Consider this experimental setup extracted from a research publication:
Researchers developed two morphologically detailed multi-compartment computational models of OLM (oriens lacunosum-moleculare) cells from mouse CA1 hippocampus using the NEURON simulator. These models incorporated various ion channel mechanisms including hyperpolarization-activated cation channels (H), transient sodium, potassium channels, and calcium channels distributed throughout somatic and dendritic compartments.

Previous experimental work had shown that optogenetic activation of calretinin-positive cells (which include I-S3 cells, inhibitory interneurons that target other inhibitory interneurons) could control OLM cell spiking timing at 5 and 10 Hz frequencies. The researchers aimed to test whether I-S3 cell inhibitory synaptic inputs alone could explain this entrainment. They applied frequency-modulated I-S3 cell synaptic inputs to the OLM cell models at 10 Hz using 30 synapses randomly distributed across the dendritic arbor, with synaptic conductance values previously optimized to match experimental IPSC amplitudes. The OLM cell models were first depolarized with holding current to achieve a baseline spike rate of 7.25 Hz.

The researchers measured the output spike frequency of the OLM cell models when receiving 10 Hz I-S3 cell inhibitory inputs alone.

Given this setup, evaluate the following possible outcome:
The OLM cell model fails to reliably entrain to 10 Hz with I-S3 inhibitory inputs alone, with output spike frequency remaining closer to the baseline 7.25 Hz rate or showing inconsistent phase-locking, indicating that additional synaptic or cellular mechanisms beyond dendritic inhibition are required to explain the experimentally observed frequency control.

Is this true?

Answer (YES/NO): YES